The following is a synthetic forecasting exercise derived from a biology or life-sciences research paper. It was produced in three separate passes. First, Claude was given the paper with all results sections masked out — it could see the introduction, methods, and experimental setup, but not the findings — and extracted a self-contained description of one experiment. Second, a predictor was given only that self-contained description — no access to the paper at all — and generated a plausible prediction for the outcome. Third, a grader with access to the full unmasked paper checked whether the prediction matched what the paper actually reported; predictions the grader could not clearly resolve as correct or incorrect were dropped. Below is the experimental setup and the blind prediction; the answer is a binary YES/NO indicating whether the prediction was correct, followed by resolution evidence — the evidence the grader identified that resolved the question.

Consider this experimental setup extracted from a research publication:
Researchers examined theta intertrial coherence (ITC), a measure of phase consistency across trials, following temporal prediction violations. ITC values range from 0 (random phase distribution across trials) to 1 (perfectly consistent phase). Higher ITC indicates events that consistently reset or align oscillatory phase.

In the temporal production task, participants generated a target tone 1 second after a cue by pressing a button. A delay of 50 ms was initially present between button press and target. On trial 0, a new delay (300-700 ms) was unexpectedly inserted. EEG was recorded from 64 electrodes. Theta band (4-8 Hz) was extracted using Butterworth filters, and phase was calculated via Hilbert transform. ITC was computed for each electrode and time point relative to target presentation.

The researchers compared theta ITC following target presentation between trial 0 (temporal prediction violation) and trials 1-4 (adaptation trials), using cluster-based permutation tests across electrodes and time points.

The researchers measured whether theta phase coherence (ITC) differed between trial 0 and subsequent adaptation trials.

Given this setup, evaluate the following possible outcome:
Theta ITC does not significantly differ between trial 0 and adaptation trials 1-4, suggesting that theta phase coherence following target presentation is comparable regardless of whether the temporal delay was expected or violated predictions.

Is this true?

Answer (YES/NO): NO